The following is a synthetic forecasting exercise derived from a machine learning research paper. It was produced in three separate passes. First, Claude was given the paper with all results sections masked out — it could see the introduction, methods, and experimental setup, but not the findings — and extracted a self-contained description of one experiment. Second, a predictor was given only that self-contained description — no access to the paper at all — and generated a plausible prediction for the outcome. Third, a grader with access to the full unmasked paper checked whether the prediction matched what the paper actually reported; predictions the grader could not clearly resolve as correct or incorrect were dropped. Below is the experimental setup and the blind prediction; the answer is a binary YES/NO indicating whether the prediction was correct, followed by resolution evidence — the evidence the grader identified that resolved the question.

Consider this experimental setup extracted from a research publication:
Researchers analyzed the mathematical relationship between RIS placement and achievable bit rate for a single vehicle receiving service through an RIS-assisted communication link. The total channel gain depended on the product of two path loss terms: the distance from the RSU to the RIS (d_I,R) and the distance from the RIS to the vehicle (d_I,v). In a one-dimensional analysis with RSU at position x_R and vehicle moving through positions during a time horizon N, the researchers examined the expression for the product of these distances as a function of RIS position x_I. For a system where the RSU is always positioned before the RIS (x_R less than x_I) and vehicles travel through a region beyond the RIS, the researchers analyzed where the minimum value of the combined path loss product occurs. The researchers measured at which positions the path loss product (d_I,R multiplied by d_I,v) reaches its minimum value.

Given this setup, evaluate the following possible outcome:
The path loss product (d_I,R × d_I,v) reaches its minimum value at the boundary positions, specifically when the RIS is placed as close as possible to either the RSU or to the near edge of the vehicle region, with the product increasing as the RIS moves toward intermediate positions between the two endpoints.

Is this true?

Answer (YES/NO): NO